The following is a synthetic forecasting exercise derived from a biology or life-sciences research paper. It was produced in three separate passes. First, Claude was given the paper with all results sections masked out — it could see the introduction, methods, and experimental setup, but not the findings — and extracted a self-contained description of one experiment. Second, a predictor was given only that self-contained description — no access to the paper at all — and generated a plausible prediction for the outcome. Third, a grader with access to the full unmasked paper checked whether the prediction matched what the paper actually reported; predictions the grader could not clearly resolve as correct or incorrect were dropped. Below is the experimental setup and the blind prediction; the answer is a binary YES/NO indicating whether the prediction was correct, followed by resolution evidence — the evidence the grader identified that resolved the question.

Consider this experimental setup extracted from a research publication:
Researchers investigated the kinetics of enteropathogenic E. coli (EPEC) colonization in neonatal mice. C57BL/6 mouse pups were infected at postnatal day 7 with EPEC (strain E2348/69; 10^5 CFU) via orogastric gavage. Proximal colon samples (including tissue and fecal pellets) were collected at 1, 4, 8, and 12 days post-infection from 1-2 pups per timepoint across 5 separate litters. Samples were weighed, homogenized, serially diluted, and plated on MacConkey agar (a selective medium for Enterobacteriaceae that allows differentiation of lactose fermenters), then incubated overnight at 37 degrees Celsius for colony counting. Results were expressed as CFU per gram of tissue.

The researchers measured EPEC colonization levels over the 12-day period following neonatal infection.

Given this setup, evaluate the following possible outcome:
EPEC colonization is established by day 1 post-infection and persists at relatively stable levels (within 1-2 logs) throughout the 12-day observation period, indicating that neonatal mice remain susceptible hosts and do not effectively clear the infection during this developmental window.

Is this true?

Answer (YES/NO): NO